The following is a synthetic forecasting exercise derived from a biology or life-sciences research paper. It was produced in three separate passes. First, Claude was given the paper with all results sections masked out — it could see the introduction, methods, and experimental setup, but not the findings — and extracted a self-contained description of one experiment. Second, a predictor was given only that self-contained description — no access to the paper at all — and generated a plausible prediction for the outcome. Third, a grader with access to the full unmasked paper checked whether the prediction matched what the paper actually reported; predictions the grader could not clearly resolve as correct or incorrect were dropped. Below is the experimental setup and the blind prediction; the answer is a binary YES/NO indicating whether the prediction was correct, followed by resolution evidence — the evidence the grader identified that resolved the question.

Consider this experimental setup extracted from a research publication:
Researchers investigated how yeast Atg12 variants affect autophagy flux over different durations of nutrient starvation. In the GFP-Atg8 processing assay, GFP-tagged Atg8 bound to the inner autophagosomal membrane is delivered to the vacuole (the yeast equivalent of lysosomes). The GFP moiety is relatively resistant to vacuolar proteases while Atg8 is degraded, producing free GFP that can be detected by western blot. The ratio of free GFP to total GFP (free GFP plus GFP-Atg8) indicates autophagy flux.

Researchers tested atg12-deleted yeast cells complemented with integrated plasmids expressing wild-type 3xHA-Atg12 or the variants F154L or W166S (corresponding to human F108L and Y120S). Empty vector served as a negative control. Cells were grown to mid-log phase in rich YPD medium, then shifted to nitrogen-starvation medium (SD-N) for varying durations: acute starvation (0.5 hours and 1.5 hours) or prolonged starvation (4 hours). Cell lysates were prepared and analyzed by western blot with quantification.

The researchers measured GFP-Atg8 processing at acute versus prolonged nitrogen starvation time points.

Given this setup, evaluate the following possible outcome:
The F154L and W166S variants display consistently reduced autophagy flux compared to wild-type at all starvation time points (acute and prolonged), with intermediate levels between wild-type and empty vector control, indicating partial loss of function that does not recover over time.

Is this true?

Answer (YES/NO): NO